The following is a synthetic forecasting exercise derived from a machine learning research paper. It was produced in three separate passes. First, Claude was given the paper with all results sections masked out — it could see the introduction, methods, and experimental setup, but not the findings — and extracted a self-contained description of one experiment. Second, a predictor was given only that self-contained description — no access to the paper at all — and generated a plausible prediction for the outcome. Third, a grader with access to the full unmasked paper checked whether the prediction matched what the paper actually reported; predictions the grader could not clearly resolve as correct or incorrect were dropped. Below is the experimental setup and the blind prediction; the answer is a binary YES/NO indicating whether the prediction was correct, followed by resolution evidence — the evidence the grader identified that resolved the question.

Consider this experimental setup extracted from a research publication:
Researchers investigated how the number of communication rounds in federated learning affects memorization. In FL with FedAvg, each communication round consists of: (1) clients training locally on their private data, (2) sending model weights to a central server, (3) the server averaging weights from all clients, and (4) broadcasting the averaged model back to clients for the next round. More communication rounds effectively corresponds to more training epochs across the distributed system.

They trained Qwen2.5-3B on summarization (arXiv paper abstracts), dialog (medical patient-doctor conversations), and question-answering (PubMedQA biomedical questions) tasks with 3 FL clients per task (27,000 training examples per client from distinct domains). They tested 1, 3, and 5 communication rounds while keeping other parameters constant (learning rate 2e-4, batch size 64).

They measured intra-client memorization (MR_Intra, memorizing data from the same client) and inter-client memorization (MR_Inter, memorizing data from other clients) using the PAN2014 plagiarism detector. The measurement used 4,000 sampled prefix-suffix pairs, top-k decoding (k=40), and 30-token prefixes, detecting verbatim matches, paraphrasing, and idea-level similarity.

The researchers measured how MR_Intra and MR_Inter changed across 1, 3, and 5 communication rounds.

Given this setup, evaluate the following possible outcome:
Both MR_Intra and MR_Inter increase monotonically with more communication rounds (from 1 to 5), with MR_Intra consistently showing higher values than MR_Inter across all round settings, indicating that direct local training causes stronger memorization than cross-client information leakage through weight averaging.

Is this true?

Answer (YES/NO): NO